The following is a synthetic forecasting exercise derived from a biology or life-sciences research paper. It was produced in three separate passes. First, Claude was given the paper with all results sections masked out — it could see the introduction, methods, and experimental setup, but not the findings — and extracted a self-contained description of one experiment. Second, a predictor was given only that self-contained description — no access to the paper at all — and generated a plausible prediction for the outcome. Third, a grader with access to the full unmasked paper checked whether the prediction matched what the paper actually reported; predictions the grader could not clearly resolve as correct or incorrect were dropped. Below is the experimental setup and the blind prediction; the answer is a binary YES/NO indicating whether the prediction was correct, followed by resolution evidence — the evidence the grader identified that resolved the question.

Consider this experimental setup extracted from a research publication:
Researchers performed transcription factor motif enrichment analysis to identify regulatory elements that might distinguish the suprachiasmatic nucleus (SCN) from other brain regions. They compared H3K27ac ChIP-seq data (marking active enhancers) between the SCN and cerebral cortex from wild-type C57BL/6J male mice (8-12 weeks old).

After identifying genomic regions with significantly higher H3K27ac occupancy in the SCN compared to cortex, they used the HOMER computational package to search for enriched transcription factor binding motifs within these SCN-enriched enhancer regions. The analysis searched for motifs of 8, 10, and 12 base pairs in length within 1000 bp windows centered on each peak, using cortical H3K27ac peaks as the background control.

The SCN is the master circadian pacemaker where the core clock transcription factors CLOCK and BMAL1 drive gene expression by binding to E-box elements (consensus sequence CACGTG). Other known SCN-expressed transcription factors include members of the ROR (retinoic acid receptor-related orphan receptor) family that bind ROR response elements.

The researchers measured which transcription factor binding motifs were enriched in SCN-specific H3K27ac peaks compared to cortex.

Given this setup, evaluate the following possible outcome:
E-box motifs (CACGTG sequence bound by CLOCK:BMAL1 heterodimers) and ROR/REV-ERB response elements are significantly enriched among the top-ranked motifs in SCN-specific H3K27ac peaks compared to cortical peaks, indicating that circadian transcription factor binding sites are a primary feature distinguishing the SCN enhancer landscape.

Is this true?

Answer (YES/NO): NO